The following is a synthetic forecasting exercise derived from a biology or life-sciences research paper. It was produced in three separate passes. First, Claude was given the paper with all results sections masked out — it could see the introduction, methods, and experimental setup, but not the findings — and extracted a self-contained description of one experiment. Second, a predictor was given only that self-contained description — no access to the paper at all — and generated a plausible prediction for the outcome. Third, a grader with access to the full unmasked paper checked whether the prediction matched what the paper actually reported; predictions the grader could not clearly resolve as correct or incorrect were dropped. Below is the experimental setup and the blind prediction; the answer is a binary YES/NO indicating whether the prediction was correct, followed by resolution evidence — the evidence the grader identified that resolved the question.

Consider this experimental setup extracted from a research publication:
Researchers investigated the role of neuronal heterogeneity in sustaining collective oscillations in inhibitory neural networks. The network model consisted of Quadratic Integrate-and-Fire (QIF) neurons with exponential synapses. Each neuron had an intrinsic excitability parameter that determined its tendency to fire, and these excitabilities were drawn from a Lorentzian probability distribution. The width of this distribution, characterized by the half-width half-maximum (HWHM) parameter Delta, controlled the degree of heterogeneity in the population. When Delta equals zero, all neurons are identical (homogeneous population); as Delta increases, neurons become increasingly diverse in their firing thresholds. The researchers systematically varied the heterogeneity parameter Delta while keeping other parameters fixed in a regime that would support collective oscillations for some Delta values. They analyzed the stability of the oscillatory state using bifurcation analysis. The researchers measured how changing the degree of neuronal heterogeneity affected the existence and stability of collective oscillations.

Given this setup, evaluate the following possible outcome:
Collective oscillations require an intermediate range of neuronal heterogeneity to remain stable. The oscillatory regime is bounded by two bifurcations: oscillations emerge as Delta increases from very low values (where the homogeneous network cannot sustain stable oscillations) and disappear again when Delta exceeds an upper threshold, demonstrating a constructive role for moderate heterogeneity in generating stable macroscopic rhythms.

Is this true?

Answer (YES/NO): NO